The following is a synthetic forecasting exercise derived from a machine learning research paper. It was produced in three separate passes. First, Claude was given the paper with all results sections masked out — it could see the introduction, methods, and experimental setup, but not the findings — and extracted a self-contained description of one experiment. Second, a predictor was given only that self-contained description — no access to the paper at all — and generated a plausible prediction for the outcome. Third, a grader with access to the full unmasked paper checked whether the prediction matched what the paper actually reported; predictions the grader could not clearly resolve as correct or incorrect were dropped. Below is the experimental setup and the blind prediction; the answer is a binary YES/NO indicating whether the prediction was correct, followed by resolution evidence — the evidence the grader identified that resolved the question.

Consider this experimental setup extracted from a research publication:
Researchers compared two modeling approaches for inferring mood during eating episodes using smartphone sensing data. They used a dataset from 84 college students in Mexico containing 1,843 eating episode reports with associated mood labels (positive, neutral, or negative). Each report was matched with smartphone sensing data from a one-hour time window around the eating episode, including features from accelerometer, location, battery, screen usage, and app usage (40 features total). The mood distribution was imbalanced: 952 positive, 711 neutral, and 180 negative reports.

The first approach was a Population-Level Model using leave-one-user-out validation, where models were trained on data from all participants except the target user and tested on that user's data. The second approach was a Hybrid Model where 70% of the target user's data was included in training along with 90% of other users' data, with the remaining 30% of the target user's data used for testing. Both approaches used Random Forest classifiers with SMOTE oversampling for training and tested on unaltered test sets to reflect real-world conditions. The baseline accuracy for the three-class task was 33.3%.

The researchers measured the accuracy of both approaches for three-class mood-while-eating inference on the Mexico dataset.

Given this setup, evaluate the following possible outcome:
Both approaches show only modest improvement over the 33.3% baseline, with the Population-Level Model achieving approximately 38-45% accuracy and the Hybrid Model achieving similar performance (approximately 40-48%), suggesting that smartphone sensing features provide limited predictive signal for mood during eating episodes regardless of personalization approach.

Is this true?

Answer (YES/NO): NO